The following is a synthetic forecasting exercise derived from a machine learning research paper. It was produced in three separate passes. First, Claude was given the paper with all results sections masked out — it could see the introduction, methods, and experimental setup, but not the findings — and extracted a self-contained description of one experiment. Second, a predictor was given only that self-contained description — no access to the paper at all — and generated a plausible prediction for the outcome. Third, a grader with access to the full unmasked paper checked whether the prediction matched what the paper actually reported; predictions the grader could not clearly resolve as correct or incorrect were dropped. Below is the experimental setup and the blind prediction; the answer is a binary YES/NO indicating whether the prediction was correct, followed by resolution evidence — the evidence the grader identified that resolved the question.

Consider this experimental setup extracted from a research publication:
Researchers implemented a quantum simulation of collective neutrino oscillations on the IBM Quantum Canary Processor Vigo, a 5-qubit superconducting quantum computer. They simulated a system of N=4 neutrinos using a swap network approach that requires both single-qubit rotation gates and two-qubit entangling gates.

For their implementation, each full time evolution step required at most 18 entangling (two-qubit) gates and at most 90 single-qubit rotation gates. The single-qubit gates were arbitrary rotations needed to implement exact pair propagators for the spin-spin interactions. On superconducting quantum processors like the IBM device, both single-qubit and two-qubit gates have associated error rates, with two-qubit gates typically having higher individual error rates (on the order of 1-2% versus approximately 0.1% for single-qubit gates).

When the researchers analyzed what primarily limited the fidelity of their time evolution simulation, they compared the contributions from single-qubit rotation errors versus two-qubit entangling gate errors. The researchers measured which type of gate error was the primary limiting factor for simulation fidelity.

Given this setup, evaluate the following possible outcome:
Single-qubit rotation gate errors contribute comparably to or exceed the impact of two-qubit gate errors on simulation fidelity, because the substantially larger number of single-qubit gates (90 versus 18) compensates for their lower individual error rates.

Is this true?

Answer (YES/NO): YES